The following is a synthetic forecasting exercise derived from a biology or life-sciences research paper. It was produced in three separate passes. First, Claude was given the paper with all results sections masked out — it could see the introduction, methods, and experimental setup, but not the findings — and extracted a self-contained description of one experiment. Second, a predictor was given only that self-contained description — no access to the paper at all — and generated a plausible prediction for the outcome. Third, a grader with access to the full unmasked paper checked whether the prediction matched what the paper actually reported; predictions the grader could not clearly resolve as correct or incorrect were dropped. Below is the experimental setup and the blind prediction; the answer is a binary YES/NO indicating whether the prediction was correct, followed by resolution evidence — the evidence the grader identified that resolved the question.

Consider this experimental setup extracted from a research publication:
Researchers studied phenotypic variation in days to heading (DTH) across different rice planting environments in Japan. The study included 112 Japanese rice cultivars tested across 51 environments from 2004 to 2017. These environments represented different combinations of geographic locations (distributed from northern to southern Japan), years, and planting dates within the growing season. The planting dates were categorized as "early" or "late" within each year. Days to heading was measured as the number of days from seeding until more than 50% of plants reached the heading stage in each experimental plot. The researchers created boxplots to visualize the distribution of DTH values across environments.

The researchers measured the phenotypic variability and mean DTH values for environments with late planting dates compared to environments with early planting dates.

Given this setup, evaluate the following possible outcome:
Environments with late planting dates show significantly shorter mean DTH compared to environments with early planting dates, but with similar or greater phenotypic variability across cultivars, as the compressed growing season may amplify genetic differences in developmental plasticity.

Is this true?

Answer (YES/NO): NO